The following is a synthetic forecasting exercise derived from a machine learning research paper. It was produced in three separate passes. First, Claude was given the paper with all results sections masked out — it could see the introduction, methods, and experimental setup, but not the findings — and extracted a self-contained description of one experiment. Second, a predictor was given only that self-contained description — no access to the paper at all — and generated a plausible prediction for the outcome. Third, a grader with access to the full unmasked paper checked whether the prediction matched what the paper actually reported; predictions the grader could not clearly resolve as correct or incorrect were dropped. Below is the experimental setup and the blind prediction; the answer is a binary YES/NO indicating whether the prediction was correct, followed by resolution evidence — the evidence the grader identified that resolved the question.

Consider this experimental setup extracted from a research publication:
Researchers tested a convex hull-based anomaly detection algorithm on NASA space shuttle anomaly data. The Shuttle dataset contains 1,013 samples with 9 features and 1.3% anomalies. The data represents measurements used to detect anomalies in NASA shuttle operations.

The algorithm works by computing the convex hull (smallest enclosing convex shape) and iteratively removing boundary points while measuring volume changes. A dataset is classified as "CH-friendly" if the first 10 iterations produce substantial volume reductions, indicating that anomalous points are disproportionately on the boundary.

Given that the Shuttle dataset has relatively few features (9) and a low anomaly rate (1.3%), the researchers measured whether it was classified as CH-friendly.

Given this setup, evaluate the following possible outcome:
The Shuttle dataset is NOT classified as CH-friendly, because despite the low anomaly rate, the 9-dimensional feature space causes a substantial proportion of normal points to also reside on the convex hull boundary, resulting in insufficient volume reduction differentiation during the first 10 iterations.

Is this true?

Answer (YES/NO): YES